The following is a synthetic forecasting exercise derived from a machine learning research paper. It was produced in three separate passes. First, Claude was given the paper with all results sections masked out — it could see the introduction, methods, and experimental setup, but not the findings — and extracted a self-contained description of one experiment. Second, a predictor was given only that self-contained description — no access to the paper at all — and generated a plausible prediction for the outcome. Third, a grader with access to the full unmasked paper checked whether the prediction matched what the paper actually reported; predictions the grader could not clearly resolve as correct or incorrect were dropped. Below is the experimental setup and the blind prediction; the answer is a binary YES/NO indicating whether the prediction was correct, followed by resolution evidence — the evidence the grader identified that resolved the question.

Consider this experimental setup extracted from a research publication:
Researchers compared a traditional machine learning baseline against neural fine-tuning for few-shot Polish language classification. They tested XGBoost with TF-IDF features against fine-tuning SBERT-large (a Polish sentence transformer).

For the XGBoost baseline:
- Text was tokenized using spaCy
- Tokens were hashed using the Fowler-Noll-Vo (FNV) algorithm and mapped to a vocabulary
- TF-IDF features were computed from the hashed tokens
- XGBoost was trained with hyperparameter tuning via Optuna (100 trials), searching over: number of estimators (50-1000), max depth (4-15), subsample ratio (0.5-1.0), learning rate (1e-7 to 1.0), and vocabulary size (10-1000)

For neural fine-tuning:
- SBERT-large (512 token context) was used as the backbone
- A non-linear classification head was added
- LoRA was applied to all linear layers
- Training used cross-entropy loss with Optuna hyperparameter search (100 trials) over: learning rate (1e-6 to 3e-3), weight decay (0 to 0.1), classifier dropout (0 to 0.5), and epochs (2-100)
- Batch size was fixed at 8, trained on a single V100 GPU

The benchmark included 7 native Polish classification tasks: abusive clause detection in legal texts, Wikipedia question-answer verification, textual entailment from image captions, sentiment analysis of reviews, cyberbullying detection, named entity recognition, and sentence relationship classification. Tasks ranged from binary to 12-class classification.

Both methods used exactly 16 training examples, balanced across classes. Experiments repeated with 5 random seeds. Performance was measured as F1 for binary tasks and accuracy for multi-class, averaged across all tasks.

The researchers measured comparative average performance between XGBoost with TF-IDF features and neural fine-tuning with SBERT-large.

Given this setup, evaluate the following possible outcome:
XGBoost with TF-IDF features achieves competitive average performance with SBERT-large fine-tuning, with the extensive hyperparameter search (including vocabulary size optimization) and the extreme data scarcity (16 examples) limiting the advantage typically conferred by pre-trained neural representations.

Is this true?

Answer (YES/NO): YES